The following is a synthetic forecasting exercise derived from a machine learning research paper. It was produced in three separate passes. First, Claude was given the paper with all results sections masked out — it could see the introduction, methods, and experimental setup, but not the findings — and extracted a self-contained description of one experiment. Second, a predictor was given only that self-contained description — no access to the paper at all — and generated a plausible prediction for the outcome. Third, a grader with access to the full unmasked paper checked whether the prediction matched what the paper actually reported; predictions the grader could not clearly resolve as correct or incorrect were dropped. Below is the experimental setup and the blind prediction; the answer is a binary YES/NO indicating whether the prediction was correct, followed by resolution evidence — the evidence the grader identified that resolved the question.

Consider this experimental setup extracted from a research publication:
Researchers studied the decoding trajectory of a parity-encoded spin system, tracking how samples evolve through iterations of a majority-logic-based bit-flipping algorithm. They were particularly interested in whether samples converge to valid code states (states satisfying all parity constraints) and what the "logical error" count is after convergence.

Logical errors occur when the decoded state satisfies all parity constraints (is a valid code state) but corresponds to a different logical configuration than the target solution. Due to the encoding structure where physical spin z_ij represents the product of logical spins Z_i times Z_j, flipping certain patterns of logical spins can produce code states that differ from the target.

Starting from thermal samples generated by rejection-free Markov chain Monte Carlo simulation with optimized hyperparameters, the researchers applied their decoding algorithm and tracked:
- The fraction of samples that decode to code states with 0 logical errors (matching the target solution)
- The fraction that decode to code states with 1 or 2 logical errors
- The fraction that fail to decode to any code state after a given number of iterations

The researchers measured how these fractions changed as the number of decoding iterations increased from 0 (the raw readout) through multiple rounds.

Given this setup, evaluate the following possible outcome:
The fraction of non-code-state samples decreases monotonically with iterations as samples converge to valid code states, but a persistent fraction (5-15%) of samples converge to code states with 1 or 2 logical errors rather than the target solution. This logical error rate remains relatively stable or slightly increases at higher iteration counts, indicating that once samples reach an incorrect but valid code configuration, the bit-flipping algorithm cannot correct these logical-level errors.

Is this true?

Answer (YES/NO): NO